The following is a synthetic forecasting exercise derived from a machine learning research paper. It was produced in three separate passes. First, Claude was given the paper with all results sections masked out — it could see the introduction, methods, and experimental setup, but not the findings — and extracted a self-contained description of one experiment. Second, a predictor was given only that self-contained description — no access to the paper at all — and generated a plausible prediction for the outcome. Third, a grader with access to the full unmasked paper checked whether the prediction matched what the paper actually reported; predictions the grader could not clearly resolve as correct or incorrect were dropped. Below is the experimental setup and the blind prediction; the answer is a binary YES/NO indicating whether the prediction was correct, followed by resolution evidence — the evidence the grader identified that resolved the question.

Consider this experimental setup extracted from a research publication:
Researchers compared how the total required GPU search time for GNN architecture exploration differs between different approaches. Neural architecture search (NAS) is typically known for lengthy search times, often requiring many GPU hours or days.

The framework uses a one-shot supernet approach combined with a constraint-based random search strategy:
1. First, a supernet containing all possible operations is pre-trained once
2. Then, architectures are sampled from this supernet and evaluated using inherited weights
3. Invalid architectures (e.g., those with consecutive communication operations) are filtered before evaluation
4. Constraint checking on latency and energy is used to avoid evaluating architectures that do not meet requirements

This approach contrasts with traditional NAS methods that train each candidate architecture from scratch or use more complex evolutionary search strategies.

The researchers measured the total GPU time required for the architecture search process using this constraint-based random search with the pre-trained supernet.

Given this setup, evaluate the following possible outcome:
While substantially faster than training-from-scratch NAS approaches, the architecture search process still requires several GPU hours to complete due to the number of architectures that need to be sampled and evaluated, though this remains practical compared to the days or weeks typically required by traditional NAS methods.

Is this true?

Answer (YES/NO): YES